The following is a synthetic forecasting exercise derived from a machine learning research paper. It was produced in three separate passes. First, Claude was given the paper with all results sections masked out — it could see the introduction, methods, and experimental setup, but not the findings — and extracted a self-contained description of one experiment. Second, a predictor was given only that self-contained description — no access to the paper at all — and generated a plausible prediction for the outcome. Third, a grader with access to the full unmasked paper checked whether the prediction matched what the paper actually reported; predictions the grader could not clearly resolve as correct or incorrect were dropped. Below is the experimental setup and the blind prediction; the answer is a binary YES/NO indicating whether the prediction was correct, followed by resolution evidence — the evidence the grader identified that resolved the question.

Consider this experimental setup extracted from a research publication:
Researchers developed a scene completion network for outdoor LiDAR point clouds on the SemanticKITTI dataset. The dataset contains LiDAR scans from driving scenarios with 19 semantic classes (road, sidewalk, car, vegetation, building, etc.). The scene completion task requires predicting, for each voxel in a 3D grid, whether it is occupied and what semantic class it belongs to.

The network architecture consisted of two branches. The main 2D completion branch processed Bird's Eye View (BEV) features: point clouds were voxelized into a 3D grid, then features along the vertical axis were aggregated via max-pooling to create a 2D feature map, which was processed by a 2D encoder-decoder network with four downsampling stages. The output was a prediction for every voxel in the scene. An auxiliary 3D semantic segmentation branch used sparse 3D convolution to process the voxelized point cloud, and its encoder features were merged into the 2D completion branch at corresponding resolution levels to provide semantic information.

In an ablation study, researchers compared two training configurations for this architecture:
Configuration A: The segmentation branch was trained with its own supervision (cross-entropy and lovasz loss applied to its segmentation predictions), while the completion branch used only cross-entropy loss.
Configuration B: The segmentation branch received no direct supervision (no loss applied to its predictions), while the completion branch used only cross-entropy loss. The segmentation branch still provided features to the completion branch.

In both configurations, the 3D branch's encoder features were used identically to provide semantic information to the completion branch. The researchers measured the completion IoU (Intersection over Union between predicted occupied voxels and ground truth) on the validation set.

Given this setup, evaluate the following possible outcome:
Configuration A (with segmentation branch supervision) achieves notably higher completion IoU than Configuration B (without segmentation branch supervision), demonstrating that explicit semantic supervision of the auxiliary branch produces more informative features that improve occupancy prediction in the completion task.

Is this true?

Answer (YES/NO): NO